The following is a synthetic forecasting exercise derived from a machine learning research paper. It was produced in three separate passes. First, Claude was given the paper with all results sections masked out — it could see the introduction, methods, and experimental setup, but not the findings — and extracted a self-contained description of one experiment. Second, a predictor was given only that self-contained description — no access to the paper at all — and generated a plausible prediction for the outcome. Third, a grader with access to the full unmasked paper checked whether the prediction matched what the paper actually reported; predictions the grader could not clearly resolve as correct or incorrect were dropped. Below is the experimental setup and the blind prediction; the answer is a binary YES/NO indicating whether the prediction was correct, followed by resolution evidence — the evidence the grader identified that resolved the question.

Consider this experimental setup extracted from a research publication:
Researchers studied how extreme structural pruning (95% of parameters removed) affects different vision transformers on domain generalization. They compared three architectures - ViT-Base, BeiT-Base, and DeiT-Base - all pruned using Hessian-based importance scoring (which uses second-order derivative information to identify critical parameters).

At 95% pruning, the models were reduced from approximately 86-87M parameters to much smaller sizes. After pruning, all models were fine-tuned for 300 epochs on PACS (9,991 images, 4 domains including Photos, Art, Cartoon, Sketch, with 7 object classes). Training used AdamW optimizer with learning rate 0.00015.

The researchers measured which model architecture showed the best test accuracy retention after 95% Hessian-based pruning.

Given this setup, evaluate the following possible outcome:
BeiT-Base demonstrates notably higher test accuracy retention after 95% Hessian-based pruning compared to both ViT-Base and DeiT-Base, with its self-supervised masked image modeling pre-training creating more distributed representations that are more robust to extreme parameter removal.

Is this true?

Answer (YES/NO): YES